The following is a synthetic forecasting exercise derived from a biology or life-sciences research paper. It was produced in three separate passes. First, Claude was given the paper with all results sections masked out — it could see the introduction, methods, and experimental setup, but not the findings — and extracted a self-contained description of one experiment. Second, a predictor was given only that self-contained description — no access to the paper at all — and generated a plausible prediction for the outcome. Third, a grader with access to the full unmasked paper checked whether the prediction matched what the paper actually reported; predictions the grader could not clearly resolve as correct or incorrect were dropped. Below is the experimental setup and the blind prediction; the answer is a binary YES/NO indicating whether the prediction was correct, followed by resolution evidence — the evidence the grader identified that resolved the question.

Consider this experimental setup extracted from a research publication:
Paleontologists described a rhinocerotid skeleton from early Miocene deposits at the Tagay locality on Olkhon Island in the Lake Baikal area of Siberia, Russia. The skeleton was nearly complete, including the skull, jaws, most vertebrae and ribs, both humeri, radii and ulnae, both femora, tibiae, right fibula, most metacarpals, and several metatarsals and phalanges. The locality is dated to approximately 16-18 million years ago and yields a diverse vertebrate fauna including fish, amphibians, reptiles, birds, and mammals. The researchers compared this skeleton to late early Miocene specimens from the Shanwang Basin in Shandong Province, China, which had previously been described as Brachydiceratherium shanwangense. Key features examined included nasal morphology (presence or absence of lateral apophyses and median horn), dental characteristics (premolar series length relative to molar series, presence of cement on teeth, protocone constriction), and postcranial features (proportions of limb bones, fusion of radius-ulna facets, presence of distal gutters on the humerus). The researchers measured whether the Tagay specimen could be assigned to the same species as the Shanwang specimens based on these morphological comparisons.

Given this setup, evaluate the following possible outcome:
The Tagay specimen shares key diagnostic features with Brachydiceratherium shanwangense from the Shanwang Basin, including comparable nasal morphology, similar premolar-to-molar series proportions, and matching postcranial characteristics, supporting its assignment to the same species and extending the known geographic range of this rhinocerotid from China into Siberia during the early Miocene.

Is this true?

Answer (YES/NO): YES